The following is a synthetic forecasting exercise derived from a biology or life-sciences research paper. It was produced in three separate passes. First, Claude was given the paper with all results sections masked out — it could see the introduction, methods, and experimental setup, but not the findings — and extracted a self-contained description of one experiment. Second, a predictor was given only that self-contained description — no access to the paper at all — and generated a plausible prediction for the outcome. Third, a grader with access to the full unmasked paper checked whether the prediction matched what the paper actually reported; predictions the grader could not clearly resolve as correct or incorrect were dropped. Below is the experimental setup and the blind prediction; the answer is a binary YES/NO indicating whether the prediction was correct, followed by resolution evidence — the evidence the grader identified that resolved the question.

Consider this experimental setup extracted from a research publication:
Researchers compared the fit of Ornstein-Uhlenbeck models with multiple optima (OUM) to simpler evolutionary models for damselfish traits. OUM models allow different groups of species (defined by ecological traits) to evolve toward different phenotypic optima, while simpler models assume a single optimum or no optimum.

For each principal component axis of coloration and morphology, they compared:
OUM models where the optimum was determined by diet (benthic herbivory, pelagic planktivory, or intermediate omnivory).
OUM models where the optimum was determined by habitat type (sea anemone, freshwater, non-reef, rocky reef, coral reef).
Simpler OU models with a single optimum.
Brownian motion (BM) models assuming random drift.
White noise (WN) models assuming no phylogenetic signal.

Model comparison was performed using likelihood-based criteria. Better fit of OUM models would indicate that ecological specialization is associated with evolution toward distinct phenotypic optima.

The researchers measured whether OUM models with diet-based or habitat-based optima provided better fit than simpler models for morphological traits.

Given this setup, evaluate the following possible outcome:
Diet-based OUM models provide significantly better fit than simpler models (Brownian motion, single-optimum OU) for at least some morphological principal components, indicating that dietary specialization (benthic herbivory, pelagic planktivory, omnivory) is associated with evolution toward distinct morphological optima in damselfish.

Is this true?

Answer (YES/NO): NO